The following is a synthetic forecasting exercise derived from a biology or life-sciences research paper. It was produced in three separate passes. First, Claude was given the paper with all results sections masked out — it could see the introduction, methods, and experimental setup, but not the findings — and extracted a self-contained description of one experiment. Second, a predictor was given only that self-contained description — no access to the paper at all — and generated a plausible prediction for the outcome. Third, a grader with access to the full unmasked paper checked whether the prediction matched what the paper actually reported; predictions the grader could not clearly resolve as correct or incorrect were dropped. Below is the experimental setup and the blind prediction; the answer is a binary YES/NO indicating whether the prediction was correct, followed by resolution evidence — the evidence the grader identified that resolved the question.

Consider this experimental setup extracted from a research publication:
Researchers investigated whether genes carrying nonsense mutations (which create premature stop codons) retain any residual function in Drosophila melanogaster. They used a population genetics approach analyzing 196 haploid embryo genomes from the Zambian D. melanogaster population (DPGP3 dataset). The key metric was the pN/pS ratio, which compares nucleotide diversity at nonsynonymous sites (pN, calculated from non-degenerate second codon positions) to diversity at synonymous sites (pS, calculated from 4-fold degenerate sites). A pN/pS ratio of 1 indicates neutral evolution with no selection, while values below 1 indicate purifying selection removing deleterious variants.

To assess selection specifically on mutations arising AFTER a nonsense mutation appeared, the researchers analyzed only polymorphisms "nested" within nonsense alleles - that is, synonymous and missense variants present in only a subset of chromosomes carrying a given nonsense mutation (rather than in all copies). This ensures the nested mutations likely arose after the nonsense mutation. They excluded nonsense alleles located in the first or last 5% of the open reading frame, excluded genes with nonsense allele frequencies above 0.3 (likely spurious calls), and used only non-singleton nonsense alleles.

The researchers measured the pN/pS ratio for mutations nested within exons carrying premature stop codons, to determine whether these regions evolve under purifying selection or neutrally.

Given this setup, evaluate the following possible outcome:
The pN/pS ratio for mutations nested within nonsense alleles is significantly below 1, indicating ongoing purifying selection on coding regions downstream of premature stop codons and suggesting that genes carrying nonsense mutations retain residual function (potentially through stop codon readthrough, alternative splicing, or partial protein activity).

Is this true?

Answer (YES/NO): NO